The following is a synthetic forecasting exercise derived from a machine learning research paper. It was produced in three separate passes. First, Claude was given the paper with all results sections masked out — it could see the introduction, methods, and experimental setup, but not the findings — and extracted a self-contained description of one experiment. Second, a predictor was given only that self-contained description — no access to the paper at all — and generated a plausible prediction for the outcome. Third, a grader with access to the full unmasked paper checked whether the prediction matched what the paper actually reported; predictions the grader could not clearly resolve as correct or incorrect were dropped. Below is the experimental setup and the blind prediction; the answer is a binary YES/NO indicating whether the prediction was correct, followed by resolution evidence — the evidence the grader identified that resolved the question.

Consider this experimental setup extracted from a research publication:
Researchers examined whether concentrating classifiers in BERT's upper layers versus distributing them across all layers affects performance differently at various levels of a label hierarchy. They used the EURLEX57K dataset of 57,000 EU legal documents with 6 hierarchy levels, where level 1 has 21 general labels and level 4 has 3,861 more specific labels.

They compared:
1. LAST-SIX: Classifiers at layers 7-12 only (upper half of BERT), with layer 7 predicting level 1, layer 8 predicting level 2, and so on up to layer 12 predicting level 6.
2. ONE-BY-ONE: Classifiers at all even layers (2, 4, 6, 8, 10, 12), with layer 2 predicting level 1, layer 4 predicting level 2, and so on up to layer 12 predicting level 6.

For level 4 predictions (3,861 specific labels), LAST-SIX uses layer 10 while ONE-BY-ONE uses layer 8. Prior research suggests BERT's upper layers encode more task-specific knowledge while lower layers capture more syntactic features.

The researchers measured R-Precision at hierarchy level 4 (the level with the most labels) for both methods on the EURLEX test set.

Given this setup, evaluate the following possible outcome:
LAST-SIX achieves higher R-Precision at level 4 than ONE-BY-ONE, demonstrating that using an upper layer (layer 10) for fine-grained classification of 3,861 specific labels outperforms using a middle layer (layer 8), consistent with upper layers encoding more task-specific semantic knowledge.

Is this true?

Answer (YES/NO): YES